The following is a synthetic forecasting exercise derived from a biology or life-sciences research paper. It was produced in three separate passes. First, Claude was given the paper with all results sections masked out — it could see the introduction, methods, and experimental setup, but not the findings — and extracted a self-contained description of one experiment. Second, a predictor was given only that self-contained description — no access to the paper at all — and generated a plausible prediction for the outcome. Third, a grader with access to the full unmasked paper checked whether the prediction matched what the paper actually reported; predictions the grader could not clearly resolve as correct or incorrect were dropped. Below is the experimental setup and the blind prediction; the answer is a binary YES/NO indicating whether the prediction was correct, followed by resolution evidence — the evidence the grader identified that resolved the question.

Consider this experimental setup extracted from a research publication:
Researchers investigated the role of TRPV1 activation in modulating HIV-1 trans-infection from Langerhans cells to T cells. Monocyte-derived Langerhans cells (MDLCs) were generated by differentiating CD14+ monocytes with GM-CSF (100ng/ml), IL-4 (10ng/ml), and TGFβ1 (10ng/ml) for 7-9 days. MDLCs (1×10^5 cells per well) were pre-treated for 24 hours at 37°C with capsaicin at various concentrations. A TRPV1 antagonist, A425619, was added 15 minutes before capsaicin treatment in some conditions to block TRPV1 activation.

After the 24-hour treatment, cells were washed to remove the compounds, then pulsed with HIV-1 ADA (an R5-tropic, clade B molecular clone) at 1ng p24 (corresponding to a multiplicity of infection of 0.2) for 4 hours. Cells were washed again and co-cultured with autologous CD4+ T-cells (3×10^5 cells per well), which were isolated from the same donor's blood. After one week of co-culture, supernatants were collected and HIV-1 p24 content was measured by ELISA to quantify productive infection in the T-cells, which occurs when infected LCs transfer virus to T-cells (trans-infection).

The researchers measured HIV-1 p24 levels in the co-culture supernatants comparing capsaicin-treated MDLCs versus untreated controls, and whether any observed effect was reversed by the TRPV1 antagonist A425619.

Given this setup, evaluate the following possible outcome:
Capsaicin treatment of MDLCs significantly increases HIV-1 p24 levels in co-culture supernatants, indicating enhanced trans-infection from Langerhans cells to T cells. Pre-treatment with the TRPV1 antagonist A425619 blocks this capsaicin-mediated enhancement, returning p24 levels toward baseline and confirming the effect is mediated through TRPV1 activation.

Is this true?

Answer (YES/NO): NO